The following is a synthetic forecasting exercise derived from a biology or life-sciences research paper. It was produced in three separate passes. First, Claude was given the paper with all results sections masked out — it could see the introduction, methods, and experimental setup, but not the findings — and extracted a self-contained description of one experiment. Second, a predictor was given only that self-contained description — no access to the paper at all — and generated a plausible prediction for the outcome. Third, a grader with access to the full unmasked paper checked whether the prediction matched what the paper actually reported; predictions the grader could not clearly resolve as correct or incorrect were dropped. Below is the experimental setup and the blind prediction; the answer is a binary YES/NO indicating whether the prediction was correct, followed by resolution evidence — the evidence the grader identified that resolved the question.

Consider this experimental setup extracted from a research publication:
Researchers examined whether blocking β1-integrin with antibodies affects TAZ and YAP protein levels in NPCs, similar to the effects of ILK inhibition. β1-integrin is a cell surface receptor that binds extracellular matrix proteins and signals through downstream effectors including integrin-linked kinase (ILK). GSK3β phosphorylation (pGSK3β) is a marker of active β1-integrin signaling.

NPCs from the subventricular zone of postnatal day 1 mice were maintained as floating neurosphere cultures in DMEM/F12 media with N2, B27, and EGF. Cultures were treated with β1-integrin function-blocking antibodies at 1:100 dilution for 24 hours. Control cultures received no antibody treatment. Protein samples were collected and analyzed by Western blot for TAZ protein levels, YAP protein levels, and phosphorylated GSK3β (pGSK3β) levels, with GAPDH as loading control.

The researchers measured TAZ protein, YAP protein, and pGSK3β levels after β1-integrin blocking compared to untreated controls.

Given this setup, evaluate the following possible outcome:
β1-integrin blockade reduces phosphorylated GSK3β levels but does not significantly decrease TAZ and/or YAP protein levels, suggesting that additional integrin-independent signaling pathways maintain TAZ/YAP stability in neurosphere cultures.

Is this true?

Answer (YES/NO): NO